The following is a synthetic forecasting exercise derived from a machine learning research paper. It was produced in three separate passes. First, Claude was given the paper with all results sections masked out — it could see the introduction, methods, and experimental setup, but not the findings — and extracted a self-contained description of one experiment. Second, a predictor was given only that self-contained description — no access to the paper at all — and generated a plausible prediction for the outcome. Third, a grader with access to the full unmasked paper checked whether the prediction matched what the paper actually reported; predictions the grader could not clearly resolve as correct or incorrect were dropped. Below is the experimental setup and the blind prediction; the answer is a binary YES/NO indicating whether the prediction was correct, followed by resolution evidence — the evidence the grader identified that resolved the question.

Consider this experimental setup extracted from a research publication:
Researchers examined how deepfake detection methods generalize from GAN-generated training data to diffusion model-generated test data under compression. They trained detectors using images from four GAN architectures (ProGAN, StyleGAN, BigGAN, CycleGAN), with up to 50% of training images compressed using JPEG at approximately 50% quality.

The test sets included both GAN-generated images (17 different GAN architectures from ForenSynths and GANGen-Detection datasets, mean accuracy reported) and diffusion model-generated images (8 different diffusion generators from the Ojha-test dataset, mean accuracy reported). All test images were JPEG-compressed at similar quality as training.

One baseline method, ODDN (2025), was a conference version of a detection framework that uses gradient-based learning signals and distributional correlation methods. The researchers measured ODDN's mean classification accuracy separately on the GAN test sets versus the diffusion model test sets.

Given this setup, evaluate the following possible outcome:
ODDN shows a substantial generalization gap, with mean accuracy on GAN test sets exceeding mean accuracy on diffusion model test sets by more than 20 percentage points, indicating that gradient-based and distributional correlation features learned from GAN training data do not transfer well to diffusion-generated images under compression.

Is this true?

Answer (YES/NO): NO